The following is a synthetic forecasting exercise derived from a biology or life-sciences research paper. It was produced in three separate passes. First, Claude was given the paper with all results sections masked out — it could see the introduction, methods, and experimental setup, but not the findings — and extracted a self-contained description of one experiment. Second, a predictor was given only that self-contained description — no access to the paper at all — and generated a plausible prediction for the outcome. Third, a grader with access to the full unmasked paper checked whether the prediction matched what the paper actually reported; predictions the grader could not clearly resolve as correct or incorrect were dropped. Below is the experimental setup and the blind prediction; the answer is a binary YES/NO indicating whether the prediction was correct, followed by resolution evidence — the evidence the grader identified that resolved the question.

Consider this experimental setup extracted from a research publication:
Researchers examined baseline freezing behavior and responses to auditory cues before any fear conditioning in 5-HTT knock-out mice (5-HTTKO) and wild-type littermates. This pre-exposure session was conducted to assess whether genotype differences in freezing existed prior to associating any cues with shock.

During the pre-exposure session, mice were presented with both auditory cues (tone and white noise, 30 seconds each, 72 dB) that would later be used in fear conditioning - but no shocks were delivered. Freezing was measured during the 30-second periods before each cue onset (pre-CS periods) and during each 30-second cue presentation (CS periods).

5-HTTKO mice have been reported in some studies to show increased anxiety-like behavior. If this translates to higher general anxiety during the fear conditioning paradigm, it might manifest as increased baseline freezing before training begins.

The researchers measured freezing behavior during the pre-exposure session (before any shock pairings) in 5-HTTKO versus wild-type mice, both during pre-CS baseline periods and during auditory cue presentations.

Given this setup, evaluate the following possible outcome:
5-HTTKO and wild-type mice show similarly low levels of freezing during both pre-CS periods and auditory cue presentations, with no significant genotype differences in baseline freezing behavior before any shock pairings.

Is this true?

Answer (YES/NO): YES